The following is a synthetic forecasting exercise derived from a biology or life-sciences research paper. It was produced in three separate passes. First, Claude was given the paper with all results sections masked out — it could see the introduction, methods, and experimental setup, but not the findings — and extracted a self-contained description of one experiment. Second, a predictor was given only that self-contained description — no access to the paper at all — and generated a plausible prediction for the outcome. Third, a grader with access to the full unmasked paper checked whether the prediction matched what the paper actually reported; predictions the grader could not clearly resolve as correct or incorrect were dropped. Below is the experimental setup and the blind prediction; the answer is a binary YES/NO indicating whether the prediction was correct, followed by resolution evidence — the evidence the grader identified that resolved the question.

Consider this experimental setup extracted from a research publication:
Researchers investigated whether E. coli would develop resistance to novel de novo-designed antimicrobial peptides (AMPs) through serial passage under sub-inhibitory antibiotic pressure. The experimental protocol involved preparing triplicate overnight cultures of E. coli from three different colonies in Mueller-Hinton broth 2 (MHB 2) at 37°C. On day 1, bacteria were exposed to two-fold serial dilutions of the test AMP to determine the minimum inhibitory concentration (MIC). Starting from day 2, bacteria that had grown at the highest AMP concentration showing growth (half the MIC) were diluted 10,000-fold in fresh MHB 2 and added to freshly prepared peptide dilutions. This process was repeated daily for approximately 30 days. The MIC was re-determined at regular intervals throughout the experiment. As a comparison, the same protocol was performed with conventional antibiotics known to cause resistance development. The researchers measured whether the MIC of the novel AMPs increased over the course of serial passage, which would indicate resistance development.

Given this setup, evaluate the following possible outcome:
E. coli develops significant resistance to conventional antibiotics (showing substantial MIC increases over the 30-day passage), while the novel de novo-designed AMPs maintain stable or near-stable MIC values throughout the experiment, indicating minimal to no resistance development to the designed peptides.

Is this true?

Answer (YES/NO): YES